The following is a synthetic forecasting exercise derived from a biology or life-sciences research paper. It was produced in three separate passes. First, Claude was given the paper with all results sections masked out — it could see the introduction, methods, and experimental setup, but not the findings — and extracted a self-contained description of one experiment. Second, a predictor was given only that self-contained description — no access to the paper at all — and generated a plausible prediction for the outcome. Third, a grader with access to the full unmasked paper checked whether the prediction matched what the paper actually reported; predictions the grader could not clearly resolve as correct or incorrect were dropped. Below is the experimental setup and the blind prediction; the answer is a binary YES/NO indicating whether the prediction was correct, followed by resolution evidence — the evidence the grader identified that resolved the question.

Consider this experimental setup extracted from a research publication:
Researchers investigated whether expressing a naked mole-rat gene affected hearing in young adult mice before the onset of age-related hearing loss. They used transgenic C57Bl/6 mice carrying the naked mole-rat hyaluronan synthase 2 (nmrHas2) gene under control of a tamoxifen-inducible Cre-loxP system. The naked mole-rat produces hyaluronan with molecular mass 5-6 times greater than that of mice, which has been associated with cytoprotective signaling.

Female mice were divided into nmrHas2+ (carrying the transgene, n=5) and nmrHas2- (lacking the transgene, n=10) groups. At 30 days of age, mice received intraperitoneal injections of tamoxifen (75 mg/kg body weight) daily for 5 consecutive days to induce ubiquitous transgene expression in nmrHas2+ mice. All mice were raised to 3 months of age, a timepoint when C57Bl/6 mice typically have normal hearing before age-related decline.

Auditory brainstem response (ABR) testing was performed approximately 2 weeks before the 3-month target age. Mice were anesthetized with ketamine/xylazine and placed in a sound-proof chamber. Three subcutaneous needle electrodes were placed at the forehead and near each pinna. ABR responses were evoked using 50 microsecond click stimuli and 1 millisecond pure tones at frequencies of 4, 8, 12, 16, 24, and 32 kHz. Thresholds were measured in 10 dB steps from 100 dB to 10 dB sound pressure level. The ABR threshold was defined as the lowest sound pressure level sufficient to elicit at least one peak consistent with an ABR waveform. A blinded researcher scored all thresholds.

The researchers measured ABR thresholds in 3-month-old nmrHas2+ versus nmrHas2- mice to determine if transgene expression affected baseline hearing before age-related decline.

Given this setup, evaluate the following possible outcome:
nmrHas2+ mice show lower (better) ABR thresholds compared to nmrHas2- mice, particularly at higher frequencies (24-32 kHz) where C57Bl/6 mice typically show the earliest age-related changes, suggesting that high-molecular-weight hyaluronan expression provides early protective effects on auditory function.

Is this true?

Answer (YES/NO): NO